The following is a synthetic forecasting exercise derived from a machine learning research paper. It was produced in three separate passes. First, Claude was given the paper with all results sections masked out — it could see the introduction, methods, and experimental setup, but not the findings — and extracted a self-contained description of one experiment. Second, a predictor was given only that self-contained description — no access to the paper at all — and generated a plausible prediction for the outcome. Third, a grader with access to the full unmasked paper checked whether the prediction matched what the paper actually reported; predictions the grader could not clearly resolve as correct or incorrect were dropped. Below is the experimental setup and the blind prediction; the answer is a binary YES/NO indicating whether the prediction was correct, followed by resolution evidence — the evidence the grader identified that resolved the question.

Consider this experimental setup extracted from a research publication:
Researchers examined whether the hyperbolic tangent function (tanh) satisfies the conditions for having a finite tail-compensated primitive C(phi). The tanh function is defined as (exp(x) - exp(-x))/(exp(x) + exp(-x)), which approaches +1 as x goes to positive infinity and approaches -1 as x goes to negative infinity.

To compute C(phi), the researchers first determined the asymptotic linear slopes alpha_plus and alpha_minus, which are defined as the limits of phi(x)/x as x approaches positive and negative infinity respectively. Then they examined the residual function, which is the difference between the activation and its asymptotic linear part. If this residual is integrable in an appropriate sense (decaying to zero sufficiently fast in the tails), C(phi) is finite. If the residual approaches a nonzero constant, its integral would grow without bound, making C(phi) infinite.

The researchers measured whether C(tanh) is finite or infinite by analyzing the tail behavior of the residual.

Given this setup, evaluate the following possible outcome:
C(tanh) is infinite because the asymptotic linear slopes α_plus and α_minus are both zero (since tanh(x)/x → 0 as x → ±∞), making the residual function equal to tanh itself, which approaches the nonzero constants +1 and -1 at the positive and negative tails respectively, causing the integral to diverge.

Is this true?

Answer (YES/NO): YES